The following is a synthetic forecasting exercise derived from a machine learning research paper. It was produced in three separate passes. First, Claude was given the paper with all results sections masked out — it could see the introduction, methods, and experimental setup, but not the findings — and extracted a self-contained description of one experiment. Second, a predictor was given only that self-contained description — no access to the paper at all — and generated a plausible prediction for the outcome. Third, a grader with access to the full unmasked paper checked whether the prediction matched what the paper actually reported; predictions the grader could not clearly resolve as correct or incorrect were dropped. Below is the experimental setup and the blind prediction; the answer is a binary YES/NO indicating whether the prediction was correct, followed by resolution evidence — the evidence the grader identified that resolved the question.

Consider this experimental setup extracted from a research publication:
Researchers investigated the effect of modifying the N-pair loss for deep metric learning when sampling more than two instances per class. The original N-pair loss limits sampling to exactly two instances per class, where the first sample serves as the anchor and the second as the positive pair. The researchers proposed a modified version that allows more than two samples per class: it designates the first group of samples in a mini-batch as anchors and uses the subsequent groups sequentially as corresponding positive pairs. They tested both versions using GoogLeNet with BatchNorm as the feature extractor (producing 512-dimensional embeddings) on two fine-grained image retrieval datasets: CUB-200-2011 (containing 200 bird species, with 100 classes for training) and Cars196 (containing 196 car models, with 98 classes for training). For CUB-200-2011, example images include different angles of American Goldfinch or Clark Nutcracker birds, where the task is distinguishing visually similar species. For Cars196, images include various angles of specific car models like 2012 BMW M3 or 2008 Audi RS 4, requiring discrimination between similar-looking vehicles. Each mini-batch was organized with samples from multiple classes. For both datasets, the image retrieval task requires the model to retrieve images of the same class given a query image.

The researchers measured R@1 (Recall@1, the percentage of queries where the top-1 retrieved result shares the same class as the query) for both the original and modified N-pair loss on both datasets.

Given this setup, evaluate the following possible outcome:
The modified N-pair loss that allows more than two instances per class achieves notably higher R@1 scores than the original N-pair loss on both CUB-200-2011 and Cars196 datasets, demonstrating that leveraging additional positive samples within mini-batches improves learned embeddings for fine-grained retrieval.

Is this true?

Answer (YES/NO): NO